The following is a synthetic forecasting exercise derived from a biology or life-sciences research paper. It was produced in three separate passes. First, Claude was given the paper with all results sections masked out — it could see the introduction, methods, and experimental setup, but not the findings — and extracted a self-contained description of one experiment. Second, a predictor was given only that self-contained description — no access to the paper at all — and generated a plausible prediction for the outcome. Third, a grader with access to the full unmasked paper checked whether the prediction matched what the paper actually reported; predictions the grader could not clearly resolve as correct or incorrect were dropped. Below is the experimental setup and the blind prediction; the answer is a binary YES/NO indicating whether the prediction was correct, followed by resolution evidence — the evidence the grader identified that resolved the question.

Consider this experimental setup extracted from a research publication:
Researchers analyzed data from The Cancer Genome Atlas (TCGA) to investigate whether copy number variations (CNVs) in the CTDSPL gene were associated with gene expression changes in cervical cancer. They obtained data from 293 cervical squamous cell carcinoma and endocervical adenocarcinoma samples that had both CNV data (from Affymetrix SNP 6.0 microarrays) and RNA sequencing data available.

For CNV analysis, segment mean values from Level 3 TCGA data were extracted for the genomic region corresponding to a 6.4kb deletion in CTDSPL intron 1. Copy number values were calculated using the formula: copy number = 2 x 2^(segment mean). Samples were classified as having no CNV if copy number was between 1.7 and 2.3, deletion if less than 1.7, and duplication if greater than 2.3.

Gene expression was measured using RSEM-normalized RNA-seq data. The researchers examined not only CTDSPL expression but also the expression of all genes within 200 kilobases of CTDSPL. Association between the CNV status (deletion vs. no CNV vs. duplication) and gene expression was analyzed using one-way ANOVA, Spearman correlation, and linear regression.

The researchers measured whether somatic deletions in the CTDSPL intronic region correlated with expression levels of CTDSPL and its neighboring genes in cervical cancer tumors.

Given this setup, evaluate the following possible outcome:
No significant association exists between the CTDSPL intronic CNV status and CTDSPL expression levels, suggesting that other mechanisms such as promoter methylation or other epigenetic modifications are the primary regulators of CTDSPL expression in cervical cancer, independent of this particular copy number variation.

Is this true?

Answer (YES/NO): NO